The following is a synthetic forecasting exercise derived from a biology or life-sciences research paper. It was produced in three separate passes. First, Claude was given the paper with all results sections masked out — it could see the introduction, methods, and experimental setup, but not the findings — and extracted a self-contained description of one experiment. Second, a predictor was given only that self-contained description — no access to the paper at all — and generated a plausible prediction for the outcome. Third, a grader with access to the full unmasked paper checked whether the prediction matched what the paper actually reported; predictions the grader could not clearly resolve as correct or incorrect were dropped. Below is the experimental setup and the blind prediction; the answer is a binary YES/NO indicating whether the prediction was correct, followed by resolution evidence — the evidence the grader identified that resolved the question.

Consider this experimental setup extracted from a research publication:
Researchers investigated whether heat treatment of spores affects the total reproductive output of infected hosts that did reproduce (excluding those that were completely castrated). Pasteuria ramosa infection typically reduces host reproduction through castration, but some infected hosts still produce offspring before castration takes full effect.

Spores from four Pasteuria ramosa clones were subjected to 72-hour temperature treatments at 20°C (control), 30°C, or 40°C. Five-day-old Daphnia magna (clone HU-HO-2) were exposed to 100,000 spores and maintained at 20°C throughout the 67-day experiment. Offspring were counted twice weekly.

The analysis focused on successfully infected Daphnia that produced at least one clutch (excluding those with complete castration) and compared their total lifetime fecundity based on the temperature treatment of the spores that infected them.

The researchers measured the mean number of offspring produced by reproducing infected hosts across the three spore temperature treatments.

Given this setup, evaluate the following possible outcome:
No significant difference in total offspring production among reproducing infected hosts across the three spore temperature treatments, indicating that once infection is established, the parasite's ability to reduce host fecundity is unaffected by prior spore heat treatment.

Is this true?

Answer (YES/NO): YES